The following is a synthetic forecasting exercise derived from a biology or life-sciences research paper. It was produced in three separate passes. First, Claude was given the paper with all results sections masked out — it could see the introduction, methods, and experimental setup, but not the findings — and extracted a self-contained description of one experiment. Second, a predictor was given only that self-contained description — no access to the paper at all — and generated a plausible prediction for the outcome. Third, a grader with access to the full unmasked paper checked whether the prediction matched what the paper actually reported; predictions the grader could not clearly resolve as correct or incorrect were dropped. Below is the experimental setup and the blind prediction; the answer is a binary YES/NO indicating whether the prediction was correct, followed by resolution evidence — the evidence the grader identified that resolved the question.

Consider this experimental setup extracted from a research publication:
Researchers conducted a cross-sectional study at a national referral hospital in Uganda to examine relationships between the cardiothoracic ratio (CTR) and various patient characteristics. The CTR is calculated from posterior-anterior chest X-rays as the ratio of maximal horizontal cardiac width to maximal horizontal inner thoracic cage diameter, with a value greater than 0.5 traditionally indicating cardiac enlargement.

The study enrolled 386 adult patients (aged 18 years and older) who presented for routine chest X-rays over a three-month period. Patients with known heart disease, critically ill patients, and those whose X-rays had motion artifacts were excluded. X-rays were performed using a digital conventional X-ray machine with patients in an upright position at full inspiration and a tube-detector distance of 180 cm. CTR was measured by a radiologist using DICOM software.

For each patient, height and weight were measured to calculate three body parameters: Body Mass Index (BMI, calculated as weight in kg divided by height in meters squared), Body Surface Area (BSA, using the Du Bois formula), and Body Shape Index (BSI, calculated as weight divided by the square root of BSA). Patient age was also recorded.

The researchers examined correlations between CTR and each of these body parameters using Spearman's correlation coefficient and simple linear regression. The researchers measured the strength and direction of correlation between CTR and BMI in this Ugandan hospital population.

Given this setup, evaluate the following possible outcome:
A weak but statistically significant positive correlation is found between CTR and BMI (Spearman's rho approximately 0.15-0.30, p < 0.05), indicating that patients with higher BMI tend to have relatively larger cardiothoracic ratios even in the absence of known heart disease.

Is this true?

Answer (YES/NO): YES